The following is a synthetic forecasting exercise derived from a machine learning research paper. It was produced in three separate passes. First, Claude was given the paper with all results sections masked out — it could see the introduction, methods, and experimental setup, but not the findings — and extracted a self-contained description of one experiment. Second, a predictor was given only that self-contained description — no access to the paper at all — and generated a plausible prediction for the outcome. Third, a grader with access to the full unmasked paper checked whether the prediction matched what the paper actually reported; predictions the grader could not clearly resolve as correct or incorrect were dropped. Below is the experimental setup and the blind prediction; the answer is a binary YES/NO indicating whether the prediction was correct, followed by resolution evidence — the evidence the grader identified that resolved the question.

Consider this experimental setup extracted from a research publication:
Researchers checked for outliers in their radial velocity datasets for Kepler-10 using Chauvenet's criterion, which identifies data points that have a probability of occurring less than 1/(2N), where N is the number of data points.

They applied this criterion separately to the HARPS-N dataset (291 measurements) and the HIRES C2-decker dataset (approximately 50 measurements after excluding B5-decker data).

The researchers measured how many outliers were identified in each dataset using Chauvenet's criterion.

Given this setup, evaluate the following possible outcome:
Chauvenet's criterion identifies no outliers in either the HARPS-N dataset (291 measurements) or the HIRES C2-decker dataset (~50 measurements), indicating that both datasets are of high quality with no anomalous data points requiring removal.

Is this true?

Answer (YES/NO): NO